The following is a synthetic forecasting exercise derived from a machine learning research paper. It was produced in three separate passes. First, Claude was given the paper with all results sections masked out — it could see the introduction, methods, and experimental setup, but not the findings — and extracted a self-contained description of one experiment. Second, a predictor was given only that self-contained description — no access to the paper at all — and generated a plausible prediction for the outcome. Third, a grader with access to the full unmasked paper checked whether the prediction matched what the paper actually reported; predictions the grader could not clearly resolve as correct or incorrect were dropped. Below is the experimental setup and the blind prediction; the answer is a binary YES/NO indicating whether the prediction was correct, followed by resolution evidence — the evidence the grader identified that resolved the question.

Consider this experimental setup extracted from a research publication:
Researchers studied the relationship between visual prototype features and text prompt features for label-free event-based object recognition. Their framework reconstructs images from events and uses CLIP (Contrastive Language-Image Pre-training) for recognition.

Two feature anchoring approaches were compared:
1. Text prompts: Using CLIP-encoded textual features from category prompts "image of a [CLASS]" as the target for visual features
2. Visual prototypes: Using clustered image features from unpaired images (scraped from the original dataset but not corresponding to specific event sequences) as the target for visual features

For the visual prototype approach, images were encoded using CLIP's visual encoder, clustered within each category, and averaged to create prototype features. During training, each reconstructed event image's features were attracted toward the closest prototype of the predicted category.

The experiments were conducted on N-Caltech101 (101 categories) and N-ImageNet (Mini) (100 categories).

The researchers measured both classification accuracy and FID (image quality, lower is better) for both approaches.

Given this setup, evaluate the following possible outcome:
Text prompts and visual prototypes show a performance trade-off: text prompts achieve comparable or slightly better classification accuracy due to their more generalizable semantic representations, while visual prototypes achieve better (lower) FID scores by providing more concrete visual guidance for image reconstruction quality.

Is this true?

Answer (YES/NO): NO